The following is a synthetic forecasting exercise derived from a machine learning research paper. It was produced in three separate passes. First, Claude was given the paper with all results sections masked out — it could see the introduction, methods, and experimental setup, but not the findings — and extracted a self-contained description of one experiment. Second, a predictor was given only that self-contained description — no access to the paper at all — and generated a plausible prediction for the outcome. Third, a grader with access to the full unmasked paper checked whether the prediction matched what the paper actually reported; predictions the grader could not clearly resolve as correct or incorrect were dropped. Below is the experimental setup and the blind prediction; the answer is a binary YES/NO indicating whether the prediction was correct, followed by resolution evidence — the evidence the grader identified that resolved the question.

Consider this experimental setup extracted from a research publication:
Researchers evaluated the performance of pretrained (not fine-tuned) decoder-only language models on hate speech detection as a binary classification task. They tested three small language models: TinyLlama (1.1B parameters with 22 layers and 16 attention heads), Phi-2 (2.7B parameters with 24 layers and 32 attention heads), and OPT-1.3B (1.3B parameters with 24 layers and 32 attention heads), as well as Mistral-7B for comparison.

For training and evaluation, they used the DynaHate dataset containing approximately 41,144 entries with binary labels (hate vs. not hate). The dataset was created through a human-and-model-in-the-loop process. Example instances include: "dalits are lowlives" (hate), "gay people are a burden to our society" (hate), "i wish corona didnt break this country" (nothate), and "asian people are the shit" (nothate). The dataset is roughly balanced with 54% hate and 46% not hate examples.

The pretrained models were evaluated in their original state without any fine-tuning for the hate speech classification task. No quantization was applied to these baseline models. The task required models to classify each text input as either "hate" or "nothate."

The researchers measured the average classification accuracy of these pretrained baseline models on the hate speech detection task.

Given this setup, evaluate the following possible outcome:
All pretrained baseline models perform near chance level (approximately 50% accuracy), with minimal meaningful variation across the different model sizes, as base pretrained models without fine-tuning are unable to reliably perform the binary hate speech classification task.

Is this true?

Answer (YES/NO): NO